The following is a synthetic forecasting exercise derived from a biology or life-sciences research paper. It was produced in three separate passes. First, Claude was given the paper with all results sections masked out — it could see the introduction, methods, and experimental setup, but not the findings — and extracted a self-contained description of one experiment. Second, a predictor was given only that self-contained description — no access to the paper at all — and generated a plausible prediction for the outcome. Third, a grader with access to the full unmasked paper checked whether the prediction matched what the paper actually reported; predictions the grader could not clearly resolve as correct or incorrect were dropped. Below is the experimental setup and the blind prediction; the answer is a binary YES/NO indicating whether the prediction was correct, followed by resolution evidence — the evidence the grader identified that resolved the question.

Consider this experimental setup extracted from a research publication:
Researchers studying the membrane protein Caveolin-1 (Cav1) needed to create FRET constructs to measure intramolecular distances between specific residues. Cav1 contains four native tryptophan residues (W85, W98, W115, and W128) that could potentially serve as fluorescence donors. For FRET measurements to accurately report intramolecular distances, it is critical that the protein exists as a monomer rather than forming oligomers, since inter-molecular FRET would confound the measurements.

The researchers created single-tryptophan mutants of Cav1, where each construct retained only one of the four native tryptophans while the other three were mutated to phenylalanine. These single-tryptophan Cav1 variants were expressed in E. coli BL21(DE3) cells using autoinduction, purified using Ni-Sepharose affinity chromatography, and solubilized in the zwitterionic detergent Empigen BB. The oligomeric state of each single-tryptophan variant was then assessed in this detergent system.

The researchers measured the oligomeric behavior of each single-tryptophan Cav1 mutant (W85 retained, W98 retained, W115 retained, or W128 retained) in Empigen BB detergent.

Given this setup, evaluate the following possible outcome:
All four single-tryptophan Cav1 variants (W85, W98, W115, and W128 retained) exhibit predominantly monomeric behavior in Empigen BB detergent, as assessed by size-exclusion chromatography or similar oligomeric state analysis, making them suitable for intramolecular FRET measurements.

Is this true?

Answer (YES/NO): NO